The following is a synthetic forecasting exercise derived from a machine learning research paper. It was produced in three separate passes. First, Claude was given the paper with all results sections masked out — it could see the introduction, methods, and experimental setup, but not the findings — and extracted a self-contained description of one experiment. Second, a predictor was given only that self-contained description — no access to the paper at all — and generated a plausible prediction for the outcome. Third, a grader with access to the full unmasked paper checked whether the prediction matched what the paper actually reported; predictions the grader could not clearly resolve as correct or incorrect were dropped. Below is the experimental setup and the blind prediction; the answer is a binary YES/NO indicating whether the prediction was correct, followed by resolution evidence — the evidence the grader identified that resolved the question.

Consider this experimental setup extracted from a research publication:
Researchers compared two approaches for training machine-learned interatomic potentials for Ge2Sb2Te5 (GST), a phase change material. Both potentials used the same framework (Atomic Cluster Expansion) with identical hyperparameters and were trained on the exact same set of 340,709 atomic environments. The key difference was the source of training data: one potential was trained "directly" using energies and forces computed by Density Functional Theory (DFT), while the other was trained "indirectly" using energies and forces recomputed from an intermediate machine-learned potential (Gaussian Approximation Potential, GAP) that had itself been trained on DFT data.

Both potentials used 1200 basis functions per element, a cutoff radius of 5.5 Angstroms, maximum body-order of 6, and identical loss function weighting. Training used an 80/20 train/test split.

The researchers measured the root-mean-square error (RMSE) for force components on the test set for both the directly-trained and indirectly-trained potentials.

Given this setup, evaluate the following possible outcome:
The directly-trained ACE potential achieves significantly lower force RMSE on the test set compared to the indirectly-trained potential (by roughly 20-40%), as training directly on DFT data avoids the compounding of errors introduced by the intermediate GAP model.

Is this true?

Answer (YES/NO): NO